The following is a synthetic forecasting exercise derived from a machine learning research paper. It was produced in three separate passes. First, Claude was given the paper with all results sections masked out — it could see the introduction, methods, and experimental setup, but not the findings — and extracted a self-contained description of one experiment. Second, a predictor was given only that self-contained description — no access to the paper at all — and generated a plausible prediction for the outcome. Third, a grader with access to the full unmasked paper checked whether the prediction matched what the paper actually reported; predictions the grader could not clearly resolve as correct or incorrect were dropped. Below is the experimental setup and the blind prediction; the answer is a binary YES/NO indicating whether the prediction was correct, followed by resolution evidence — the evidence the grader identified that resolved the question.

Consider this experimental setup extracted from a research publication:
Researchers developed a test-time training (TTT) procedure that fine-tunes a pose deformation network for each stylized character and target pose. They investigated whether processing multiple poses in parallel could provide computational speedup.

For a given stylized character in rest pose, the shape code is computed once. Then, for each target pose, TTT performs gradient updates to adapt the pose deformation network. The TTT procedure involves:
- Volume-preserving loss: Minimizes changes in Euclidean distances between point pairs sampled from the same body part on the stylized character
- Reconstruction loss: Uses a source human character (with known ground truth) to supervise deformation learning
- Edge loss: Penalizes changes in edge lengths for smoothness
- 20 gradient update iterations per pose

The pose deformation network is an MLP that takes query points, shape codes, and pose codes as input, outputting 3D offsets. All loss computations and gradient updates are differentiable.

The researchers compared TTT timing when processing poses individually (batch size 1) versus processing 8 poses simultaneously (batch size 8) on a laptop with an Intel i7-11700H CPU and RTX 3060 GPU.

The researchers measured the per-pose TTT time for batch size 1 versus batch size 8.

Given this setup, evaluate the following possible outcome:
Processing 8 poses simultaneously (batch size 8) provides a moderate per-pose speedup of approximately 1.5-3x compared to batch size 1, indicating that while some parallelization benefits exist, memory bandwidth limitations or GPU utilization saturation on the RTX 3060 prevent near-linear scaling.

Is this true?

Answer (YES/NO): YES